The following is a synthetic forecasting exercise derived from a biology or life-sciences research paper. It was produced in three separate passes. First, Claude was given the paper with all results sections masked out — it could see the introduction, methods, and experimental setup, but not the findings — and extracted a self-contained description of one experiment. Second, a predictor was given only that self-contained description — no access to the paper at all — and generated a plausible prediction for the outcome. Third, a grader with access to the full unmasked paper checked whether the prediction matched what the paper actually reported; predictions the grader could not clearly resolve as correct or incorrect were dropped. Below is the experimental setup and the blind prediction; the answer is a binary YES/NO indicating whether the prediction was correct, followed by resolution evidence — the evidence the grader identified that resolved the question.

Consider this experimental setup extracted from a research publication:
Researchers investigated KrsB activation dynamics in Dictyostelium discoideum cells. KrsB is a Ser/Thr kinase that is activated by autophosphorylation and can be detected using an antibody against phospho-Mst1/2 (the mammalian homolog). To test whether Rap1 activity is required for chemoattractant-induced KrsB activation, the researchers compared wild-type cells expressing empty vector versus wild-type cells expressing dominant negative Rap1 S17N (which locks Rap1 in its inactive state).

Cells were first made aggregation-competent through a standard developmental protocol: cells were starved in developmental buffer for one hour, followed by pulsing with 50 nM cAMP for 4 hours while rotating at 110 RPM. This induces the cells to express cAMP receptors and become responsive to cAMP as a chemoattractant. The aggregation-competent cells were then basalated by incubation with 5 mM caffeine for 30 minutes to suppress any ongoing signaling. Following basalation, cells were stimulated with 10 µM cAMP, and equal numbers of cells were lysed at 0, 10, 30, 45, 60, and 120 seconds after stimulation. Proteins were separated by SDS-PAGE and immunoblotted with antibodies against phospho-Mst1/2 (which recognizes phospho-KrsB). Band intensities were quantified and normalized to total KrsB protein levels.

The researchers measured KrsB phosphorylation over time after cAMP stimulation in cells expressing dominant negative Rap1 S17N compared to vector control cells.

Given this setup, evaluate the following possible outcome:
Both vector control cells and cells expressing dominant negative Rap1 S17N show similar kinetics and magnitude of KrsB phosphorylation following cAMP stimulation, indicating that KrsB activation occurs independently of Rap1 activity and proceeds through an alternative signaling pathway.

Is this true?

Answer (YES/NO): NO